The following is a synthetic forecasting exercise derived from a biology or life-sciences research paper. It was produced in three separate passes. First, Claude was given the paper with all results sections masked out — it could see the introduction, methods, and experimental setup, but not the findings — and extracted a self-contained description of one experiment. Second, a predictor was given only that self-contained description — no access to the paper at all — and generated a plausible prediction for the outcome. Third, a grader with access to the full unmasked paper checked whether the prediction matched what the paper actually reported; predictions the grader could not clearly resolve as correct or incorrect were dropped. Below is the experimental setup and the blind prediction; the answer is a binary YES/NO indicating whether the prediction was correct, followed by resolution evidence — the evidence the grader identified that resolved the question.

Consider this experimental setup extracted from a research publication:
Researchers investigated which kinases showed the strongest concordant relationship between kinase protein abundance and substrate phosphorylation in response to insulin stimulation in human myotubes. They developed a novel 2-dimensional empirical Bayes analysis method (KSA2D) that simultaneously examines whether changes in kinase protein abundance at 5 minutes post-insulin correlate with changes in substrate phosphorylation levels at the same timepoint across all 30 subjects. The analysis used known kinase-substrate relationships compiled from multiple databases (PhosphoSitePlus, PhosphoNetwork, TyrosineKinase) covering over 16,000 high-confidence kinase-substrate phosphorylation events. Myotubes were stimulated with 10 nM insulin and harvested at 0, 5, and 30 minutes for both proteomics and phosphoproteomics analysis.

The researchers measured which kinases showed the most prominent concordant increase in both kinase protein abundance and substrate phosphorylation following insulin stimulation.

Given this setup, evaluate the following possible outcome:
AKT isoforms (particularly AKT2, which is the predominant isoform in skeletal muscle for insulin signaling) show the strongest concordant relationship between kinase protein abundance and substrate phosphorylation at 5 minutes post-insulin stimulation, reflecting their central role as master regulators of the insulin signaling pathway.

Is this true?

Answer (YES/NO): NO